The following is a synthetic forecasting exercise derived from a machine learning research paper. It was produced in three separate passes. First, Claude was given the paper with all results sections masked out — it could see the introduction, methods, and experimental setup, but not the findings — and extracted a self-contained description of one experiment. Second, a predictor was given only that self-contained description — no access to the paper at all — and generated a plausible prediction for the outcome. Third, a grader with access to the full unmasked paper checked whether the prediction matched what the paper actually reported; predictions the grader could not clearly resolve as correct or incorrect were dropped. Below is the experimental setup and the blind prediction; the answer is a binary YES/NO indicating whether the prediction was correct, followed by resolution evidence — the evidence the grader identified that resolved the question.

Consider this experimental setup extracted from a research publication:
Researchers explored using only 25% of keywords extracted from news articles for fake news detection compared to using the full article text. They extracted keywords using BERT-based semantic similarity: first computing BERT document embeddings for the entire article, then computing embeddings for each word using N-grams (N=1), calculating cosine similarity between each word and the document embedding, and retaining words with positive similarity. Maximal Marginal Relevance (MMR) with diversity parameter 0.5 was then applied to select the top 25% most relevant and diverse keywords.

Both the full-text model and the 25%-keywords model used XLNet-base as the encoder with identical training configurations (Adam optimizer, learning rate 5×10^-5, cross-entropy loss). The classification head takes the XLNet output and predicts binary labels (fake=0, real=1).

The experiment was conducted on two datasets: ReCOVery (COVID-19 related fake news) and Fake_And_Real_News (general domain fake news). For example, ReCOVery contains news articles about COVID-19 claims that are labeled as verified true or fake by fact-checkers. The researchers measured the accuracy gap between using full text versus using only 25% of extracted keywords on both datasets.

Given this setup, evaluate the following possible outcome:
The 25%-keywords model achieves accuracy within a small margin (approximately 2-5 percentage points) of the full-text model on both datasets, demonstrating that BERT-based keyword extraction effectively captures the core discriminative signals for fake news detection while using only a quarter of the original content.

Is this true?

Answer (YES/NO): YES